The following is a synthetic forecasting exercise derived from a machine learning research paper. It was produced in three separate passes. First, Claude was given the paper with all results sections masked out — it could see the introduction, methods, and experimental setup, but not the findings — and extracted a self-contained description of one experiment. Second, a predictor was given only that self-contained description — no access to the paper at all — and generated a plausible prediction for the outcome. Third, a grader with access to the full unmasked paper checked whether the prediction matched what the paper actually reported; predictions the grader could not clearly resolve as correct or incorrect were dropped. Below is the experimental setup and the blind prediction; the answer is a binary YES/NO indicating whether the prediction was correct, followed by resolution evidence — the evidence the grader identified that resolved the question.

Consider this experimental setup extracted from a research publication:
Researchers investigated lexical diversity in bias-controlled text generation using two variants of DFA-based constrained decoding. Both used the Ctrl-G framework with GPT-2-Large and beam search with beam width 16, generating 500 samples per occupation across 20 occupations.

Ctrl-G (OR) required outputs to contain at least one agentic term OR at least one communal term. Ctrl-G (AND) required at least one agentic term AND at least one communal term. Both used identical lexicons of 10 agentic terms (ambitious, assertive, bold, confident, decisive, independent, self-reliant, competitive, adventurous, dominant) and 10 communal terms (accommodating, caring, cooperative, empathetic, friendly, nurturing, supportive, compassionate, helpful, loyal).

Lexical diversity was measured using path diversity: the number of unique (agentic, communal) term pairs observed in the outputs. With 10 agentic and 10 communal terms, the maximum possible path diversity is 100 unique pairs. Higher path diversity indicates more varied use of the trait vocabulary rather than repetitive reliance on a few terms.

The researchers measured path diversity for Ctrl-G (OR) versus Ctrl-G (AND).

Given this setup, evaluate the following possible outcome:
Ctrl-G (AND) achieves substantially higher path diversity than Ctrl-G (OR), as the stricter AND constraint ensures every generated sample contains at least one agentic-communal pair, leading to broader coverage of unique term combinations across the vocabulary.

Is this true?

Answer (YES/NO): YES